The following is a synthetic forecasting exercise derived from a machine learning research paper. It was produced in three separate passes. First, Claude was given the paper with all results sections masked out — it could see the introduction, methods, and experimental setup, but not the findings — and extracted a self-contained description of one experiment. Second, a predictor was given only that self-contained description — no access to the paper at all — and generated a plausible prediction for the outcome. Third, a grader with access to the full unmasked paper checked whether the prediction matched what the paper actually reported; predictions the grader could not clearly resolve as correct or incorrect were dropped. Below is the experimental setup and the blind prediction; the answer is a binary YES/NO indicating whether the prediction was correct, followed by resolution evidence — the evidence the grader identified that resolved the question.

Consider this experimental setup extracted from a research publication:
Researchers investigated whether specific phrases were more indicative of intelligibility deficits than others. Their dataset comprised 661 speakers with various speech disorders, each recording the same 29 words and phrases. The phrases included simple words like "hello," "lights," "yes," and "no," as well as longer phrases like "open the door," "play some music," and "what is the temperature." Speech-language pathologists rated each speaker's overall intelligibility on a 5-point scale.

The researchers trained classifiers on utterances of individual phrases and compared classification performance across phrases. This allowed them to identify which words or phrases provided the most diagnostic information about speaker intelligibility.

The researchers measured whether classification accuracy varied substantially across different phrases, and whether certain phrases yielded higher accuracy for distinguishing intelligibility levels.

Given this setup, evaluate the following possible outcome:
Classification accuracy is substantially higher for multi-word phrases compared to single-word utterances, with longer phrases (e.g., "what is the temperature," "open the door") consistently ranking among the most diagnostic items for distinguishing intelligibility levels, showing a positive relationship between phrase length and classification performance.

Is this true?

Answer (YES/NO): YES